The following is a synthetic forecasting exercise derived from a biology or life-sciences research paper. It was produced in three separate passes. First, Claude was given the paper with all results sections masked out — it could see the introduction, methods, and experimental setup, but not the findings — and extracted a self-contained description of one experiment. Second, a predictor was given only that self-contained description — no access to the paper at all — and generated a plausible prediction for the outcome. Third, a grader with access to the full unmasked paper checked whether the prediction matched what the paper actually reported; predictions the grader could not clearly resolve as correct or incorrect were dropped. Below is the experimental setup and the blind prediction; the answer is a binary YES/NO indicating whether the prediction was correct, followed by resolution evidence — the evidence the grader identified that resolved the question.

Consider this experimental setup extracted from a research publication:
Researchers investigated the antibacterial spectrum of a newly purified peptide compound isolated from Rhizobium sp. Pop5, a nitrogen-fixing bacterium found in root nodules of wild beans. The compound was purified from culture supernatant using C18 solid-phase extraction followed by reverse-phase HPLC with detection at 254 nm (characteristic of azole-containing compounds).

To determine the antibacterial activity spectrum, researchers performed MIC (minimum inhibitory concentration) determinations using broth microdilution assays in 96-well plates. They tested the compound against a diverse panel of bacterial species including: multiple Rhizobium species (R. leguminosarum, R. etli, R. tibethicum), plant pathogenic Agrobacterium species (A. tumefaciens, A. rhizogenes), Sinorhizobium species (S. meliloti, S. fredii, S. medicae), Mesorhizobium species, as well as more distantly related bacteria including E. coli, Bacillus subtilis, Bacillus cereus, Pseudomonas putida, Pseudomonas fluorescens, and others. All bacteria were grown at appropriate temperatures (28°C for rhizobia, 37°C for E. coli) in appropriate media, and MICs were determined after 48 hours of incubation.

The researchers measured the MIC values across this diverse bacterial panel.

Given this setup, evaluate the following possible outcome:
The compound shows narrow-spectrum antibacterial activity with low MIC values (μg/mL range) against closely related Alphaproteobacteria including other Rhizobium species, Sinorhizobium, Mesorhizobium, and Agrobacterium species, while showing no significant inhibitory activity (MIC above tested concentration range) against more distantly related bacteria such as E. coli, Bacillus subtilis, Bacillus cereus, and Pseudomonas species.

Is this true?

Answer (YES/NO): NO